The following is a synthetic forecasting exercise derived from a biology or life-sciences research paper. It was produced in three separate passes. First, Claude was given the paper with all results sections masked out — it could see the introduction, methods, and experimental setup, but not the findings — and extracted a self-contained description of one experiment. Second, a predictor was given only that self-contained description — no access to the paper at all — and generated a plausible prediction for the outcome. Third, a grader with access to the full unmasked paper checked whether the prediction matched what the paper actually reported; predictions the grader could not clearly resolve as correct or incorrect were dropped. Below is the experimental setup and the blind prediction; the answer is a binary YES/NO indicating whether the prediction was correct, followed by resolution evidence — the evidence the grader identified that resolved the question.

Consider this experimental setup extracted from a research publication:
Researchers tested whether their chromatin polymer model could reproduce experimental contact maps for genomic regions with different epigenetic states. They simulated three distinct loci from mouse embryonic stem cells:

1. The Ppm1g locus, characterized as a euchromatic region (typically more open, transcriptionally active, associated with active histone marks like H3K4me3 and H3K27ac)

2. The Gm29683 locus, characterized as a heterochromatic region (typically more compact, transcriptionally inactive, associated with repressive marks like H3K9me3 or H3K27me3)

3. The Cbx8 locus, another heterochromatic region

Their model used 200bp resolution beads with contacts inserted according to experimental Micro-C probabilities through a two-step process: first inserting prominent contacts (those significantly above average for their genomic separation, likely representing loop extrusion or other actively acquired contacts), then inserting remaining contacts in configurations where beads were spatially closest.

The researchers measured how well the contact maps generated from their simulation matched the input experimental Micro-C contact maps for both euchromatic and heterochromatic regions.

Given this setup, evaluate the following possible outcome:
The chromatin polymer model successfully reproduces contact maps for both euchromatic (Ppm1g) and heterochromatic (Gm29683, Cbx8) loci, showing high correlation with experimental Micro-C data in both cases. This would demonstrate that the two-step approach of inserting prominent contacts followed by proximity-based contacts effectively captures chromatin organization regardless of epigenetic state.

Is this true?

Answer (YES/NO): YES